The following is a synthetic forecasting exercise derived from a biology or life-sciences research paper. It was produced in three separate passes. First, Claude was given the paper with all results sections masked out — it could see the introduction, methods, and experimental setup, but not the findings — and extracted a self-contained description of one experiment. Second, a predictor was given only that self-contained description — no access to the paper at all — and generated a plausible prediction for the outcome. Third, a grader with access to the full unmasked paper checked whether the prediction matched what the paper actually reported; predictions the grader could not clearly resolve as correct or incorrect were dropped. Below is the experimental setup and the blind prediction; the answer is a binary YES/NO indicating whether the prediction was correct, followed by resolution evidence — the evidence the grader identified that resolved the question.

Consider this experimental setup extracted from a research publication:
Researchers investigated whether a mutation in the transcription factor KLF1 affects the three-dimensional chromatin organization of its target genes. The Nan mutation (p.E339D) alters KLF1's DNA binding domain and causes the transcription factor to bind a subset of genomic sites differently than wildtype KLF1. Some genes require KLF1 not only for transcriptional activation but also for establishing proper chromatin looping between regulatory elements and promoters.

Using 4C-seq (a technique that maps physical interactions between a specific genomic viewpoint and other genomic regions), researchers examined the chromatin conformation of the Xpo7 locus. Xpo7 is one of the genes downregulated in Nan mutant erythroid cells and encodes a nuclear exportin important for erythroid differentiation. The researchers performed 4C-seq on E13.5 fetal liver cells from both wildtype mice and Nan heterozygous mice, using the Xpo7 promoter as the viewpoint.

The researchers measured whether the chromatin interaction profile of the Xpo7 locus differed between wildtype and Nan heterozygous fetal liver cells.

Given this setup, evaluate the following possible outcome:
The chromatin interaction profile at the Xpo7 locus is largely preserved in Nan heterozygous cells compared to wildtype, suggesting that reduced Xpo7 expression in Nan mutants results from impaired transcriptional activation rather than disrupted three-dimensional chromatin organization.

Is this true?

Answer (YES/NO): YES